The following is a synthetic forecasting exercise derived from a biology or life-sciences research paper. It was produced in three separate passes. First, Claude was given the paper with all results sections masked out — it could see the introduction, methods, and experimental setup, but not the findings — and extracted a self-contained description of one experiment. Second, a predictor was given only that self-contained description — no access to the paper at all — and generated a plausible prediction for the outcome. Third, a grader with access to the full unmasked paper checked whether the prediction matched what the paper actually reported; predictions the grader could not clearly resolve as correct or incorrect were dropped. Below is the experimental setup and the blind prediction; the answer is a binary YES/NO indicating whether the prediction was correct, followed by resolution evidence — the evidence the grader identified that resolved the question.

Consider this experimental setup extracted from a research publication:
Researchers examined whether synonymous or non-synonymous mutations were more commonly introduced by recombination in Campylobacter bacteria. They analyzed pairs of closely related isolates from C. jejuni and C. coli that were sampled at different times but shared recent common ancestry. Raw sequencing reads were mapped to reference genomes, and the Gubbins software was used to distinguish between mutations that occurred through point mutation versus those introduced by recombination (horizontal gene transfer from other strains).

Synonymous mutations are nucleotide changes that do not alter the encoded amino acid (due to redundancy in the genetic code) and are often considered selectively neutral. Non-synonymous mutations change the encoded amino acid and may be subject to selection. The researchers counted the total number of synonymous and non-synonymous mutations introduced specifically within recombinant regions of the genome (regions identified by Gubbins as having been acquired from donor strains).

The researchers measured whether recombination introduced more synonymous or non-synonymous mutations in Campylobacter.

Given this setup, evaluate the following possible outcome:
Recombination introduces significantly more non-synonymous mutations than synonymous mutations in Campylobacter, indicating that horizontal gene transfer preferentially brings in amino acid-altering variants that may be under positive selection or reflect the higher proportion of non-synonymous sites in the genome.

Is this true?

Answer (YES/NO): NO